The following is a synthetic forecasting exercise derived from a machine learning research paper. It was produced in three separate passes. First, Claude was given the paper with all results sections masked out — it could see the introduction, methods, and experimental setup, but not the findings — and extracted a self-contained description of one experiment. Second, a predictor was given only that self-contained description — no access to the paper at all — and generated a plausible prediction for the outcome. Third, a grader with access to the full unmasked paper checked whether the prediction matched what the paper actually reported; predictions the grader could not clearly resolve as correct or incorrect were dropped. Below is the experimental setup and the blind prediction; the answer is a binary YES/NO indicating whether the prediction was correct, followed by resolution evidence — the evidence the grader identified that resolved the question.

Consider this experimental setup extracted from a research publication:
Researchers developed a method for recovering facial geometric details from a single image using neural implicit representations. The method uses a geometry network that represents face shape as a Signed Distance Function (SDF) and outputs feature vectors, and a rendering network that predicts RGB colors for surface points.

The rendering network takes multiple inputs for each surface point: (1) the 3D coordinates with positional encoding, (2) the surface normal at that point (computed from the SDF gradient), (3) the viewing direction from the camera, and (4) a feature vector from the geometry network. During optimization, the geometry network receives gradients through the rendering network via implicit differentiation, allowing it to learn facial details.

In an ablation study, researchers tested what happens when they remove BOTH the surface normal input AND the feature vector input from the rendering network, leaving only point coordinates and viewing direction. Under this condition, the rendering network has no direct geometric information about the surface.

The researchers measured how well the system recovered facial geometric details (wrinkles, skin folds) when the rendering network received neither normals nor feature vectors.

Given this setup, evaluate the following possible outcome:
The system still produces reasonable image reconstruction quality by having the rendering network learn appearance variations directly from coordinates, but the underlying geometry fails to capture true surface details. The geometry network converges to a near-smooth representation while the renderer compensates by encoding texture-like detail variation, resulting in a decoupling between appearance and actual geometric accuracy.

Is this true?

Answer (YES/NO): NO